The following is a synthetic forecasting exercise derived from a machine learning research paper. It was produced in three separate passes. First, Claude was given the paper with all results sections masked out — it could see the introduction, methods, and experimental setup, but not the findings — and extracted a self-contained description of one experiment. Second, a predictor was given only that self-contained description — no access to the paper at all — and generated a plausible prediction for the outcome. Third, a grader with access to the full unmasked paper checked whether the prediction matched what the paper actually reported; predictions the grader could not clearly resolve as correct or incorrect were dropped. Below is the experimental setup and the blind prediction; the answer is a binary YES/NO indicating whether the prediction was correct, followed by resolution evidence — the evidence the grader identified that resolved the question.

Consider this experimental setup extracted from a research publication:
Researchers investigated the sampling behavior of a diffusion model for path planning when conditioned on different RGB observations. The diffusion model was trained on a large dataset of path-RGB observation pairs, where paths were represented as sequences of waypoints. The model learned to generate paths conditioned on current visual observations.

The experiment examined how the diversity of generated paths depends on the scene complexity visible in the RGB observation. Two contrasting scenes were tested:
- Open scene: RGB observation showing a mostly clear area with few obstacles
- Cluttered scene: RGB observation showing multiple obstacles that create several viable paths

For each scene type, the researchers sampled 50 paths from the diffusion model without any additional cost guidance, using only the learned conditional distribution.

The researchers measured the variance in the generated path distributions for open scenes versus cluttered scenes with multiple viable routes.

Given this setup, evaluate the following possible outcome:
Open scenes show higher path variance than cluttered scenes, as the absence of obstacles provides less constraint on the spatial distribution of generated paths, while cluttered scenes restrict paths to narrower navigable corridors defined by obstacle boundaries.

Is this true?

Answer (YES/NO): NO